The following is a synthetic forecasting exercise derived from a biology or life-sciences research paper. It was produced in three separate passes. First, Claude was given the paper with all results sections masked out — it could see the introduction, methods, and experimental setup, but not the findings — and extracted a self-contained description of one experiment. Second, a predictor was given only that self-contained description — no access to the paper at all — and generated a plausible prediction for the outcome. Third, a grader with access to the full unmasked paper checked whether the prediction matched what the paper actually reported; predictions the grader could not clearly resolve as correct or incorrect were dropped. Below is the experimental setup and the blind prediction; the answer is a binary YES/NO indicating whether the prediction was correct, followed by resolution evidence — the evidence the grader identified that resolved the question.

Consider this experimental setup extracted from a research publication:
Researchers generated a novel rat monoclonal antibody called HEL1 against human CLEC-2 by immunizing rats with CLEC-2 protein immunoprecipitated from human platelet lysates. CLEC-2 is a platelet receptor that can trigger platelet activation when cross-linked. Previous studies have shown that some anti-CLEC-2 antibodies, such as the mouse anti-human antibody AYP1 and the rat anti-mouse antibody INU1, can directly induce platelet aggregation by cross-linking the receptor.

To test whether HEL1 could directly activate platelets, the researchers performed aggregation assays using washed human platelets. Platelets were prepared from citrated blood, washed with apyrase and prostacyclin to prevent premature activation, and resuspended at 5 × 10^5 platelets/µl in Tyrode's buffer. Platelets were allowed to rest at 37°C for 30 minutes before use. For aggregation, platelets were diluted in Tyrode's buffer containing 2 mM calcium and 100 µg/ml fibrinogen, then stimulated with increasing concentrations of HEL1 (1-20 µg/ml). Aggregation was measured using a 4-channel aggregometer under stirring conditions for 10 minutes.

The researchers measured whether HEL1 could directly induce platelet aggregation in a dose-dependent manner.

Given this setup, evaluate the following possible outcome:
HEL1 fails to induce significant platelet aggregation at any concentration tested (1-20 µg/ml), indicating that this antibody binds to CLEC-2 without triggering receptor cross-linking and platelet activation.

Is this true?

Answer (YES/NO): NO